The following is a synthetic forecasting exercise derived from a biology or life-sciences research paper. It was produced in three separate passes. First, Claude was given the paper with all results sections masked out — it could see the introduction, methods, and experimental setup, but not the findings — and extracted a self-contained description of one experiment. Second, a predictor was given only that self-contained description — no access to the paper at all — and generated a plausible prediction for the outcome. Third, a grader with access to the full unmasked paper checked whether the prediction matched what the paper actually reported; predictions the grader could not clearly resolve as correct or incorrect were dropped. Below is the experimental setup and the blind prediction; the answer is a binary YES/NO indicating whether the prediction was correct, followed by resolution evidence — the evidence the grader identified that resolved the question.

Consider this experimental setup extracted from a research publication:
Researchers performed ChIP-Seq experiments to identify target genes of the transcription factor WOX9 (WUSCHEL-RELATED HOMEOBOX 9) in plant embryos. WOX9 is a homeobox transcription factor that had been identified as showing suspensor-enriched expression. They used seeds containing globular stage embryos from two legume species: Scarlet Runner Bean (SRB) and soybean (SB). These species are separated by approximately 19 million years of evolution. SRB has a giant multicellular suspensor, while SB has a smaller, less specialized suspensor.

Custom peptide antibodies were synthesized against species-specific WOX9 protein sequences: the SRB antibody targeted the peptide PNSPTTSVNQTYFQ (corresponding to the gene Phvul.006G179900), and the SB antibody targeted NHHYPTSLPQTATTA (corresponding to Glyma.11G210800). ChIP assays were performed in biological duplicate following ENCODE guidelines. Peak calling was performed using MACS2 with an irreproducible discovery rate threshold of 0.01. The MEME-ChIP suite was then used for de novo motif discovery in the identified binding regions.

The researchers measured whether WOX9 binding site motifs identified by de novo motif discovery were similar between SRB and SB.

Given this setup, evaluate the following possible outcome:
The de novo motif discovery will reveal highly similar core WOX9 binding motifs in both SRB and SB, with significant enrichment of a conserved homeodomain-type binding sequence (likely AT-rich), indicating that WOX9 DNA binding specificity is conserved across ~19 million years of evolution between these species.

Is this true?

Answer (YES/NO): NO